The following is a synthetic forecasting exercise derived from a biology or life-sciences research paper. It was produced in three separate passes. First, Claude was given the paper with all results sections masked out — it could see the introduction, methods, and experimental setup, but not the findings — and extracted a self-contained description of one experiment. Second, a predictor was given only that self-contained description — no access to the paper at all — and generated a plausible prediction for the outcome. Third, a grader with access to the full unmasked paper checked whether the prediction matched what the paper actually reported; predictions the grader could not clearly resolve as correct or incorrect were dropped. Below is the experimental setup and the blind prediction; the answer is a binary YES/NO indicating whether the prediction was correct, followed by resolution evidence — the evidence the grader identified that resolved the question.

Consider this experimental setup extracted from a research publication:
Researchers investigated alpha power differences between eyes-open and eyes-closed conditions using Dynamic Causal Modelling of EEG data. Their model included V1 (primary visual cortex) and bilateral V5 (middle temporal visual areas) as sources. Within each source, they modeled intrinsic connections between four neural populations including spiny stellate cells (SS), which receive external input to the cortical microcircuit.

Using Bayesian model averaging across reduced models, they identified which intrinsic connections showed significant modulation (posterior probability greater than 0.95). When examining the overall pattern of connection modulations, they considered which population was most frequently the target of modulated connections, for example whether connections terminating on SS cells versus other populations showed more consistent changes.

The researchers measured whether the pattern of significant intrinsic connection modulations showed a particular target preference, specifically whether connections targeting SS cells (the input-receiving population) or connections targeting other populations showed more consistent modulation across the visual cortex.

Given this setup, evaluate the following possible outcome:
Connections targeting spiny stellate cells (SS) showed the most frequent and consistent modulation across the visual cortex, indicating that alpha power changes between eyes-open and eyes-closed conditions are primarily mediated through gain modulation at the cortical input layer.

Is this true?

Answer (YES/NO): YES